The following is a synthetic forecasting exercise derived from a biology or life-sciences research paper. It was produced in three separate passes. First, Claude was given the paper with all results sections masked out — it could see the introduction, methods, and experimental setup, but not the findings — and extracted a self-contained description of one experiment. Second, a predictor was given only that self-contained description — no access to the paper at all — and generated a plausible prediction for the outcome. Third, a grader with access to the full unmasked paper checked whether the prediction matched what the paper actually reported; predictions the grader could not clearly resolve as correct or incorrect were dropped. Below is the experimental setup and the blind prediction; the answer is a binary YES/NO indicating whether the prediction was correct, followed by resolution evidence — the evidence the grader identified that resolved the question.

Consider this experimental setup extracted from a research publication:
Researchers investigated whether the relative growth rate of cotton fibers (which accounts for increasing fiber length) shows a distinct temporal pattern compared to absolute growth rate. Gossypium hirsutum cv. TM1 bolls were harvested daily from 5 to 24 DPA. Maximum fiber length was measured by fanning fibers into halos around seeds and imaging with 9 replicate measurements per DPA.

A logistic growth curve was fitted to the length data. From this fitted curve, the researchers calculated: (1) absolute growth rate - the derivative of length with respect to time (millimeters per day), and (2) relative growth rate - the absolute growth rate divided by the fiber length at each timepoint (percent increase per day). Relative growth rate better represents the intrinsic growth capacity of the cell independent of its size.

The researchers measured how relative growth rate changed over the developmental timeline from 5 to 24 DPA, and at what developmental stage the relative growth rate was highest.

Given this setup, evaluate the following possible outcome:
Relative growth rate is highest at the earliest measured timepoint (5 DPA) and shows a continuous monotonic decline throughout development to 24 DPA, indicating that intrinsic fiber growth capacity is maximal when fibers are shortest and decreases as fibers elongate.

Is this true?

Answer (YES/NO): NO